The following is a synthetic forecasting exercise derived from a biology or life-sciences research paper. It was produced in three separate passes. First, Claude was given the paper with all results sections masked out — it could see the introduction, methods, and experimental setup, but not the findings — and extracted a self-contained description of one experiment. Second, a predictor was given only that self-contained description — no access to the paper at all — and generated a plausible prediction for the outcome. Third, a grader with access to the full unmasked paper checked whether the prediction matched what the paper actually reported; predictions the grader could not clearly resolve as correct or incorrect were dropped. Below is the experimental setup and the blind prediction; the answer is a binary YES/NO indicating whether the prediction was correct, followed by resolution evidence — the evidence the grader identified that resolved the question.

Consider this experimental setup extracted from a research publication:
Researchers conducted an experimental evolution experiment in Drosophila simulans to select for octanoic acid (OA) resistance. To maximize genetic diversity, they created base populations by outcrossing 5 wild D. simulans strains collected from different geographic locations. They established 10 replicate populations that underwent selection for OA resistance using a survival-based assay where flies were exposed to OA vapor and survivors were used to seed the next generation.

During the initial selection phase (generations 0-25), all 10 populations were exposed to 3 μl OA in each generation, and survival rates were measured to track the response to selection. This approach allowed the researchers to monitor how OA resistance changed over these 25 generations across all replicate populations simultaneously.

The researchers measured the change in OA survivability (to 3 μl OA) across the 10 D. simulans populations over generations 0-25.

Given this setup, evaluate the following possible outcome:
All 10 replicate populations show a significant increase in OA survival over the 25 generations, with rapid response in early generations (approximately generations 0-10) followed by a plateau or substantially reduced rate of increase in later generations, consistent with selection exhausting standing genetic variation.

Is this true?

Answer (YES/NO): NO